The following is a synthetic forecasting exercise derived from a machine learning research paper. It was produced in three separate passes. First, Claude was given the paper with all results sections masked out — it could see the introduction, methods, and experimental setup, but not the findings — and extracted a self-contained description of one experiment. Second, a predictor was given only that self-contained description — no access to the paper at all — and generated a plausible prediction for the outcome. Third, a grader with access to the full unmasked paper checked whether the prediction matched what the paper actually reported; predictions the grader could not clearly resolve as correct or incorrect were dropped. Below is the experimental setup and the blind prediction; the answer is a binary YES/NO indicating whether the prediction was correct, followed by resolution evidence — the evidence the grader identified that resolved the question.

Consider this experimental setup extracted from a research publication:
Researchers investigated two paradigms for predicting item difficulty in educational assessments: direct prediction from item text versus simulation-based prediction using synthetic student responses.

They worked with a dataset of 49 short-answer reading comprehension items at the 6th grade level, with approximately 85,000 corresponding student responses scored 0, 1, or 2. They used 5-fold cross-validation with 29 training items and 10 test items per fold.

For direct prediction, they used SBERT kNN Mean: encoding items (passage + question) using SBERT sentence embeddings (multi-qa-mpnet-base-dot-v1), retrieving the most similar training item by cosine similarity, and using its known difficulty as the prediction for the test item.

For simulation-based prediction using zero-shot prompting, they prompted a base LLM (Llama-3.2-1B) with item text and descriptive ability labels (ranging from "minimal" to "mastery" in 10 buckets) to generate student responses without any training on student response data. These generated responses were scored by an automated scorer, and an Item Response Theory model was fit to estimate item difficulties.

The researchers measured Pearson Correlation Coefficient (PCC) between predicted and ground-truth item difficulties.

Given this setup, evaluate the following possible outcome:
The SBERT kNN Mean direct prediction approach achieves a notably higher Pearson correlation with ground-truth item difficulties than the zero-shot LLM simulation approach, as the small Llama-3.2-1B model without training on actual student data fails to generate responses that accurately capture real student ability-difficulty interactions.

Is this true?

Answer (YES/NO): YES